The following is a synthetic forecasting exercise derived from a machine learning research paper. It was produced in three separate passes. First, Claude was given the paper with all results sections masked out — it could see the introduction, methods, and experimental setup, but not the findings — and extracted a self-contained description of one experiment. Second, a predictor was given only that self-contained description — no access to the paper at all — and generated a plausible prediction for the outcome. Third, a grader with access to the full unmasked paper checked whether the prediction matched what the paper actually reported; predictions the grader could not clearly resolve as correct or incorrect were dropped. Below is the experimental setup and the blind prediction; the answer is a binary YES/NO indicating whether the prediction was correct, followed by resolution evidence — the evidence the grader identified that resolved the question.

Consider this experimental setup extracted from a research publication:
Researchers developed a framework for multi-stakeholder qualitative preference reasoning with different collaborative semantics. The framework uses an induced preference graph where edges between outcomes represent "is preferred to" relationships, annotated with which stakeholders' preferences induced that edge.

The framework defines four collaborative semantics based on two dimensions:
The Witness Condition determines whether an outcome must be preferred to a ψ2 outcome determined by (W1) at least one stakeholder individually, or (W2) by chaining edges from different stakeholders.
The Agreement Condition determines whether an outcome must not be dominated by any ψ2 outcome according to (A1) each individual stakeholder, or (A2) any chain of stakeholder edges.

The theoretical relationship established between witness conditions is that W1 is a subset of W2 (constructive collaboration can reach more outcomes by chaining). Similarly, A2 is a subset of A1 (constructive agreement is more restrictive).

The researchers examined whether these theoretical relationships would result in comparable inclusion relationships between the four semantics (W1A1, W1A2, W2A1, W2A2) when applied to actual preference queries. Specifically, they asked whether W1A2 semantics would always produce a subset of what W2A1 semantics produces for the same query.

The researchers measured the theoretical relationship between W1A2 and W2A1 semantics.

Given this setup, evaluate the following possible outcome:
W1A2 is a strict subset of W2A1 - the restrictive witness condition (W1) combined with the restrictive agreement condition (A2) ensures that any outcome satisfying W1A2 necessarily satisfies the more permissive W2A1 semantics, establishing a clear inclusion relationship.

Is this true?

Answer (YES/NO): YES